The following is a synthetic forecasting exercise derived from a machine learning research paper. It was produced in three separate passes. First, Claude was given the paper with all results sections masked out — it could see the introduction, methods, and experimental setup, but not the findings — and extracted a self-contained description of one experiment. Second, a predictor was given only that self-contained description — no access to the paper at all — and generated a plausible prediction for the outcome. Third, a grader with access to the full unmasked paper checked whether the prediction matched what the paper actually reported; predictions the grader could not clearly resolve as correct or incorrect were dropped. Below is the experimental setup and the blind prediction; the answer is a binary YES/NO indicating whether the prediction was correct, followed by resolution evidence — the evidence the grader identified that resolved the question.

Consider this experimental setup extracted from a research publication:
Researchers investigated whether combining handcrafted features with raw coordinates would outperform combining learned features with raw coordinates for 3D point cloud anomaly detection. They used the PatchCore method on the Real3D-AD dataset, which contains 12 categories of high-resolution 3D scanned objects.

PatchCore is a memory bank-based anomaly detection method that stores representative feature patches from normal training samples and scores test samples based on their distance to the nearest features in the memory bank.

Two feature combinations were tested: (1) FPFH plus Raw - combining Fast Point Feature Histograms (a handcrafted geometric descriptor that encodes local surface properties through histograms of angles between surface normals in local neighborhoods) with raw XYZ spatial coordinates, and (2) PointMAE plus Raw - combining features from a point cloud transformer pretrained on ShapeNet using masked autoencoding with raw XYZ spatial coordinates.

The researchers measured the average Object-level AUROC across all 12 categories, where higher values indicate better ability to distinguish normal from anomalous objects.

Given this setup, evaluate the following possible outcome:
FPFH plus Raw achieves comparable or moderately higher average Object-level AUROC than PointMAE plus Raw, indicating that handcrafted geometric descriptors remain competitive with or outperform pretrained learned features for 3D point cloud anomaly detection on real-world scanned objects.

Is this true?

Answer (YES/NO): NO